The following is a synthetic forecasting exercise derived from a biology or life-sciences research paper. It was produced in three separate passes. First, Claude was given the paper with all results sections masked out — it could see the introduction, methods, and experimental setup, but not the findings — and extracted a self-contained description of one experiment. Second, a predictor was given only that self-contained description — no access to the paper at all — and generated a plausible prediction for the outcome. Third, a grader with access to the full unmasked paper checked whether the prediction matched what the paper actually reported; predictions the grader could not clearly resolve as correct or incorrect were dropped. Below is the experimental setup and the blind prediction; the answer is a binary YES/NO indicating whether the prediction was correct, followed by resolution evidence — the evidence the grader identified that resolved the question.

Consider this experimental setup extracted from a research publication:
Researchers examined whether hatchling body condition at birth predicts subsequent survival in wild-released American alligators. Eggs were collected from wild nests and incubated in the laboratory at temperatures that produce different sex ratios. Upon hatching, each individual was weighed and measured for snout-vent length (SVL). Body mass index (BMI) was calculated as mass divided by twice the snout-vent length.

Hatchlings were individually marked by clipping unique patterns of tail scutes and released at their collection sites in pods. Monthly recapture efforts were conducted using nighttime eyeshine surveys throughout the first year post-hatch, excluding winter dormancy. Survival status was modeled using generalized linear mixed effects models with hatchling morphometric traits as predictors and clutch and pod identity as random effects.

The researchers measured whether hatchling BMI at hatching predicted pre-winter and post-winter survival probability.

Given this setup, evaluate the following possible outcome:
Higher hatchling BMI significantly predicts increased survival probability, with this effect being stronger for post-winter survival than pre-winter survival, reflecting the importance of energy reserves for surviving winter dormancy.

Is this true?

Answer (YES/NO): NO